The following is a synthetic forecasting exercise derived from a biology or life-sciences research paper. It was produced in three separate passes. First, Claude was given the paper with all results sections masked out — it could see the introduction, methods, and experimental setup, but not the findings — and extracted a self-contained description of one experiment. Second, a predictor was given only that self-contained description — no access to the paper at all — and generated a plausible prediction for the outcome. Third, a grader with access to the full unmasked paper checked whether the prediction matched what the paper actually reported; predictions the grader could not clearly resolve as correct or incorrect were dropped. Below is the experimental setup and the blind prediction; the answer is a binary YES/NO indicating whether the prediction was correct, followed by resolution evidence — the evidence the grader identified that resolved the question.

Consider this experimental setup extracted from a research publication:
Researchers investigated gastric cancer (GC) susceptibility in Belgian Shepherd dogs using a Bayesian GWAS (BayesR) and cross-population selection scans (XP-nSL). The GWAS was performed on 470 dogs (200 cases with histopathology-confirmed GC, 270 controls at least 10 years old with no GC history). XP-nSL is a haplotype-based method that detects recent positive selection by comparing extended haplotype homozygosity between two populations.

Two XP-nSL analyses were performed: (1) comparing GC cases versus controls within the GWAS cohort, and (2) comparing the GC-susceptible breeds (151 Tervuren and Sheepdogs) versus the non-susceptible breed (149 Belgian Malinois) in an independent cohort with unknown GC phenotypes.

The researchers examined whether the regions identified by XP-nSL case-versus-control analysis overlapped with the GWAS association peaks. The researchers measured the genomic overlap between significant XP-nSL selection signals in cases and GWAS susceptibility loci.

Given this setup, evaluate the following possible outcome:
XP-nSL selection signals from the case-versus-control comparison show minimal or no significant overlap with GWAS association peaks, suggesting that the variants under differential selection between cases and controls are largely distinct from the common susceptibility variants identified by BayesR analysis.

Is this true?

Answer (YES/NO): NO